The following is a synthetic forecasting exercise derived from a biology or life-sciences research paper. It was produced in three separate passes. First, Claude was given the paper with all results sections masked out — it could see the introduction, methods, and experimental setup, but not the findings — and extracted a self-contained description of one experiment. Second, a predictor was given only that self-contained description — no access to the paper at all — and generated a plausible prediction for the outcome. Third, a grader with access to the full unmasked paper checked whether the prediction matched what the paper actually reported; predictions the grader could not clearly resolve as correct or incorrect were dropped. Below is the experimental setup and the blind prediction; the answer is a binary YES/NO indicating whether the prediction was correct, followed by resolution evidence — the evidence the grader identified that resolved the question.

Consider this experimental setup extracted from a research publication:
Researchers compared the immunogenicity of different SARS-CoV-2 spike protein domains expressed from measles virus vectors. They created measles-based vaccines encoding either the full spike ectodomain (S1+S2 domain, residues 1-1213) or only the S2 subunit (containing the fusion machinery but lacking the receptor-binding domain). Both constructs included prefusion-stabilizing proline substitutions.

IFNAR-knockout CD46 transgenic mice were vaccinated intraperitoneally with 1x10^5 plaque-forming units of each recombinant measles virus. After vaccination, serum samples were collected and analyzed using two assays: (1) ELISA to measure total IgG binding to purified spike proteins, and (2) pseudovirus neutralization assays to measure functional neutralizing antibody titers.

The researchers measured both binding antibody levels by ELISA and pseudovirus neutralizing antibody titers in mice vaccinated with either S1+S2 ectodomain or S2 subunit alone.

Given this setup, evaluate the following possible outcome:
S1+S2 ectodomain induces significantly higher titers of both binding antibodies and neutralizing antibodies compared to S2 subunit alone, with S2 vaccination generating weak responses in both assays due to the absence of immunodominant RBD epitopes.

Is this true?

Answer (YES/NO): NO